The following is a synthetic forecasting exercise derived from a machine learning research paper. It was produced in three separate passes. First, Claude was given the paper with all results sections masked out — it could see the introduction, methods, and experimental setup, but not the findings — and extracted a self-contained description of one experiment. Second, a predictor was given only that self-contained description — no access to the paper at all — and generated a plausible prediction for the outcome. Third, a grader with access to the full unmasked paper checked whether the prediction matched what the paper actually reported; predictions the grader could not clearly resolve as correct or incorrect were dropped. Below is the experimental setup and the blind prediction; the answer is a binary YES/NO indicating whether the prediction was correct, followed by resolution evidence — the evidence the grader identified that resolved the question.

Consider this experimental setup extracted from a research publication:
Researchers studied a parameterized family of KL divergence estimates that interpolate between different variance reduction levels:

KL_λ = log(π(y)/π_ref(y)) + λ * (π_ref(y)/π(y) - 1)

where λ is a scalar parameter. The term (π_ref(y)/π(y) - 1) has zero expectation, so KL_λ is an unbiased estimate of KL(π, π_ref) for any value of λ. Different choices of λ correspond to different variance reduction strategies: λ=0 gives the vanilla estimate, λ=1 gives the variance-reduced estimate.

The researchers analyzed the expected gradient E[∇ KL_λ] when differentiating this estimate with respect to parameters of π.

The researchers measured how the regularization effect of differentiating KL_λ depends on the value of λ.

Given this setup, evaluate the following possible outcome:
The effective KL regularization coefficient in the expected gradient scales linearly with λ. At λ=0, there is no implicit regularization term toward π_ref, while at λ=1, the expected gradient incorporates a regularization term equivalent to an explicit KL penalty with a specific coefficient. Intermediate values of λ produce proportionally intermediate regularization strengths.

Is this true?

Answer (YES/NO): YES